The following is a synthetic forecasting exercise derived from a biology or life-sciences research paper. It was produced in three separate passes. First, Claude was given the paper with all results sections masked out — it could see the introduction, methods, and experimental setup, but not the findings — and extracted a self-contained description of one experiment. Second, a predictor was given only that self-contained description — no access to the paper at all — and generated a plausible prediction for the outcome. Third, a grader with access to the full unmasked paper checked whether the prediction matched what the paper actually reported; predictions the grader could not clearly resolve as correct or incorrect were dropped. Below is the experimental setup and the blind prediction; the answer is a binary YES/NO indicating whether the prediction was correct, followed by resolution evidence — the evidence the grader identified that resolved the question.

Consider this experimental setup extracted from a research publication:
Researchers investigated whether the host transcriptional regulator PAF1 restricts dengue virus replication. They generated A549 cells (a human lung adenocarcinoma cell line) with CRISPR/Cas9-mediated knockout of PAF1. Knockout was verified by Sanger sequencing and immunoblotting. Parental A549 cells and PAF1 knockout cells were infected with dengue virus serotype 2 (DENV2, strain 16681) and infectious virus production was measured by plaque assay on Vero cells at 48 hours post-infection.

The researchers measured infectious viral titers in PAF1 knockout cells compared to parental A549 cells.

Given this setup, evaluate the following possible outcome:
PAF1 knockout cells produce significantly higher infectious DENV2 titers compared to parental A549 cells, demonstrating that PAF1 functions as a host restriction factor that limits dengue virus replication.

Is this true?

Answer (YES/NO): YES